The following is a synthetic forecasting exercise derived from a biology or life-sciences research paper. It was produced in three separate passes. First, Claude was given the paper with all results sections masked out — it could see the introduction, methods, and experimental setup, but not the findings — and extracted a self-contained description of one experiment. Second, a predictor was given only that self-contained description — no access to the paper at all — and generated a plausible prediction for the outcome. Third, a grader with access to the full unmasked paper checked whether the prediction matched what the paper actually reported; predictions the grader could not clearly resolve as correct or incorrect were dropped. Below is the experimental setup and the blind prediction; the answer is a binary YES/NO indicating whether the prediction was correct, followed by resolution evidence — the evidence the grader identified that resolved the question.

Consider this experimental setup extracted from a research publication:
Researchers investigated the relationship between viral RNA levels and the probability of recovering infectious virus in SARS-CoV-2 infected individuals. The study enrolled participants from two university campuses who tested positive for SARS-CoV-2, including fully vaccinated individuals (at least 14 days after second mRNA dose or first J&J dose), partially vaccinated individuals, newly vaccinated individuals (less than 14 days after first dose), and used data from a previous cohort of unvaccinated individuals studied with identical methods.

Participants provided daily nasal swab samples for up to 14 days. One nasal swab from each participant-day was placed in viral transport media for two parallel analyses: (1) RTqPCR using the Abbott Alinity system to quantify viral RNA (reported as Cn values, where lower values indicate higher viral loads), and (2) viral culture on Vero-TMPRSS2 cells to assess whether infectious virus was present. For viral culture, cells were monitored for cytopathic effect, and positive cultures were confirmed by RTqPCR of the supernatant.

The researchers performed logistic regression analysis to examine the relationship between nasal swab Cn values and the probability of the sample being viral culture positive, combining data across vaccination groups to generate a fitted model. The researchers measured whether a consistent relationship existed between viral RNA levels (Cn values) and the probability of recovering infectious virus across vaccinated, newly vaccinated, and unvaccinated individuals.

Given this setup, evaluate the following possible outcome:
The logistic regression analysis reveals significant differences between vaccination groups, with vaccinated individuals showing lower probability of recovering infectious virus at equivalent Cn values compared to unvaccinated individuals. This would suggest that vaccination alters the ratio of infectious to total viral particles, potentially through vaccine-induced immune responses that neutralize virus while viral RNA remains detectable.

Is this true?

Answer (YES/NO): NO